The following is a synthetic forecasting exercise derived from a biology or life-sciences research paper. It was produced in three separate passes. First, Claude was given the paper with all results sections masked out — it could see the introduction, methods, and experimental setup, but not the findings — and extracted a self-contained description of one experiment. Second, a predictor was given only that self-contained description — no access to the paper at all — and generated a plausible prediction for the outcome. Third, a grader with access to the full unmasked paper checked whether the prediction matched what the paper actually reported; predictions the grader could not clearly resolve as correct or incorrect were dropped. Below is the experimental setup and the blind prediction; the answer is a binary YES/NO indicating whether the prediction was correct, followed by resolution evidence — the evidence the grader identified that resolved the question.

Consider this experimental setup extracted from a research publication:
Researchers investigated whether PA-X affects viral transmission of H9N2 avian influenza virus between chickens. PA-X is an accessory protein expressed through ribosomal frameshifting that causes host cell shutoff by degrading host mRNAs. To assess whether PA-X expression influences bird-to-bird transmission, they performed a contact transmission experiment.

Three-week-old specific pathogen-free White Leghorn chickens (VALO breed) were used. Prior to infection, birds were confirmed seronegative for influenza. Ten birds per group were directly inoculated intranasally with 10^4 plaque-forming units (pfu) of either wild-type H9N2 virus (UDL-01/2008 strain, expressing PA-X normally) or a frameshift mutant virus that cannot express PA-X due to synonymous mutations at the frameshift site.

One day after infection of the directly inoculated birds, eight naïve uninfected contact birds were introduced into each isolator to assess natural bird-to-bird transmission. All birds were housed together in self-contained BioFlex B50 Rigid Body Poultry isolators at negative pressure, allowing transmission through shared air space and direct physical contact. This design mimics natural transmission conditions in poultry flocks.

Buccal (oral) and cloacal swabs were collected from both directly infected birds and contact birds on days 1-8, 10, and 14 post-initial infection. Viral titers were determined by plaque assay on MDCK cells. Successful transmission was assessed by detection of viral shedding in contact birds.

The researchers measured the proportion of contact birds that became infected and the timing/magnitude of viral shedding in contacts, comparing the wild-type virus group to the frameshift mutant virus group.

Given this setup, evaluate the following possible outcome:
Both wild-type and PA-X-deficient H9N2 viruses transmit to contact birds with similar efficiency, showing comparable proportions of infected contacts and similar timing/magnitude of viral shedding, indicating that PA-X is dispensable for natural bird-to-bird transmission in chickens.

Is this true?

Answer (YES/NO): NO